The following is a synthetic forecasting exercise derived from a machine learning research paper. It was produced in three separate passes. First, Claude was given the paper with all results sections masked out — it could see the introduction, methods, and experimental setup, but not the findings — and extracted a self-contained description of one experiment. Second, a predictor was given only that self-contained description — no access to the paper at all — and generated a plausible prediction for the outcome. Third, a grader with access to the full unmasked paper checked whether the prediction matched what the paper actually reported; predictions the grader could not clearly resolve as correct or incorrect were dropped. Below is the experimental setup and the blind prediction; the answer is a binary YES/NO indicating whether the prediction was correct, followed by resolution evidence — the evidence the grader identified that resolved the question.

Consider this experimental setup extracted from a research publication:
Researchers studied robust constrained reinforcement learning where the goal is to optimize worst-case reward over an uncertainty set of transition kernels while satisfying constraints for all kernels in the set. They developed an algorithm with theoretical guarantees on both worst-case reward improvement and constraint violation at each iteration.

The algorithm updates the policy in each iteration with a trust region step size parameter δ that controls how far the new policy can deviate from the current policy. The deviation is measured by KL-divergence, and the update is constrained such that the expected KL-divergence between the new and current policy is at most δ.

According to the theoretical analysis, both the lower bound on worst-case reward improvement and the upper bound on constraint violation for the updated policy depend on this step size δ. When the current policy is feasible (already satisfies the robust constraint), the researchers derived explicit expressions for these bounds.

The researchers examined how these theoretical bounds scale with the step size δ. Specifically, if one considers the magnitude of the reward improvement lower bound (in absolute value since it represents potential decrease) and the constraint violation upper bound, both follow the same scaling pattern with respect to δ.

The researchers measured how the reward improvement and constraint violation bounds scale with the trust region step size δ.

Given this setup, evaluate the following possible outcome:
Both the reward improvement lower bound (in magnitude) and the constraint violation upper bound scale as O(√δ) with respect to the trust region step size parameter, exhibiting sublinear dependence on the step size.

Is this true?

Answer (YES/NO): YES